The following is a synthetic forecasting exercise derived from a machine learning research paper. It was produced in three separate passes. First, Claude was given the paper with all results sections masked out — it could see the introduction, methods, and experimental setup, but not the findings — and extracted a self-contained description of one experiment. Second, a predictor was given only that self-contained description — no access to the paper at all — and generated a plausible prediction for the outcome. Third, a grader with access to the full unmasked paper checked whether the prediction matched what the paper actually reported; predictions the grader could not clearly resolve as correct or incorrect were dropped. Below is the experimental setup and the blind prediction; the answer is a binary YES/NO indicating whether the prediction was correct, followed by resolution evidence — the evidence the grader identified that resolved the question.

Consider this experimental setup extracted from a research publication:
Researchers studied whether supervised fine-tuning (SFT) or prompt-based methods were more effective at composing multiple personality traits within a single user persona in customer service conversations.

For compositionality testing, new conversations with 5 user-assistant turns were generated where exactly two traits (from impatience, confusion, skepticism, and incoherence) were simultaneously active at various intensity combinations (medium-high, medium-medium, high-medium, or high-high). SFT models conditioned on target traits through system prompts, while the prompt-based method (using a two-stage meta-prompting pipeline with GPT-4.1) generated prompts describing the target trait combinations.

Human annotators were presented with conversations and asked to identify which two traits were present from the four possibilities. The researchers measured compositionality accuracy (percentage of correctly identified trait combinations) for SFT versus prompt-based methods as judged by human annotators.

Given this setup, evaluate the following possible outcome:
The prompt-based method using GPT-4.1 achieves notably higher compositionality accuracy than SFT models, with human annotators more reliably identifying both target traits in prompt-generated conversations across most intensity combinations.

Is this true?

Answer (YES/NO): NO